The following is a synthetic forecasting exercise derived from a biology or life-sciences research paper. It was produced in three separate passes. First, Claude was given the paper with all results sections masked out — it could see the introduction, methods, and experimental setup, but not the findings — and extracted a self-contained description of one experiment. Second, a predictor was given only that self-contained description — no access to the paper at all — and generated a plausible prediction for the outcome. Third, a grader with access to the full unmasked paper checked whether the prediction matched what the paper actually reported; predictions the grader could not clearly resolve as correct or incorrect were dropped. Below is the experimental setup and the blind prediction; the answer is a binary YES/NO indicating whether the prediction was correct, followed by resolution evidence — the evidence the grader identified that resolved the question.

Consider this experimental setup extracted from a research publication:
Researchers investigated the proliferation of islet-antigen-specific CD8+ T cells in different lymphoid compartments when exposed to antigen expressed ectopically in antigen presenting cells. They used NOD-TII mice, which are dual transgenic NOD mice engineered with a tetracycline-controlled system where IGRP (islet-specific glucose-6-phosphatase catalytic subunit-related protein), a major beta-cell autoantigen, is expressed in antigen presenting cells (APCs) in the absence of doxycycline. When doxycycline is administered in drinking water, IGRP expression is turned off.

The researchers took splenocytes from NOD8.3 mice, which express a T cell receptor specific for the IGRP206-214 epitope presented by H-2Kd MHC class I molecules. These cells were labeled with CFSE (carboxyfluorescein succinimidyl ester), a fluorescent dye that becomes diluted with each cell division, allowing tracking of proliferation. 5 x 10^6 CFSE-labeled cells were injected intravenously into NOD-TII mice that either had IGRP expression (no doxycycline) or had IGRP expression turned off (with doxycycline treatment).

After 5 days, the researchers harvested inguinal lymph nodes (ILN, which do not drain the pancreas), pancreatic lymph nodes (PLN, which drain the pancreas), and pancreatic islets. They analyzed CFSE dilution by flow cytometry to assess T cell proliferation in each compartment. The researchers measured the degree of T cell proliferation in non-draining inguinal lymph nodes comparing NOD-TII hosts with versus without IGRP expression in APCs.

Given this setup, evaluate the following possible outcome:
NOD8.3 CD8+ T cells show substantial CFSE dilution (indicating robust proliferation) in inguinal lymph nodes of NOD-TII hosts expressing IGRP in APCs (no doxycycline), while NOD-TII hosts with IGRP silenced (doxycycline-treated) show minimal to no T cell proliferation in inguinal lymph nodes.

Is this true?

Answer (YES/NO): YES